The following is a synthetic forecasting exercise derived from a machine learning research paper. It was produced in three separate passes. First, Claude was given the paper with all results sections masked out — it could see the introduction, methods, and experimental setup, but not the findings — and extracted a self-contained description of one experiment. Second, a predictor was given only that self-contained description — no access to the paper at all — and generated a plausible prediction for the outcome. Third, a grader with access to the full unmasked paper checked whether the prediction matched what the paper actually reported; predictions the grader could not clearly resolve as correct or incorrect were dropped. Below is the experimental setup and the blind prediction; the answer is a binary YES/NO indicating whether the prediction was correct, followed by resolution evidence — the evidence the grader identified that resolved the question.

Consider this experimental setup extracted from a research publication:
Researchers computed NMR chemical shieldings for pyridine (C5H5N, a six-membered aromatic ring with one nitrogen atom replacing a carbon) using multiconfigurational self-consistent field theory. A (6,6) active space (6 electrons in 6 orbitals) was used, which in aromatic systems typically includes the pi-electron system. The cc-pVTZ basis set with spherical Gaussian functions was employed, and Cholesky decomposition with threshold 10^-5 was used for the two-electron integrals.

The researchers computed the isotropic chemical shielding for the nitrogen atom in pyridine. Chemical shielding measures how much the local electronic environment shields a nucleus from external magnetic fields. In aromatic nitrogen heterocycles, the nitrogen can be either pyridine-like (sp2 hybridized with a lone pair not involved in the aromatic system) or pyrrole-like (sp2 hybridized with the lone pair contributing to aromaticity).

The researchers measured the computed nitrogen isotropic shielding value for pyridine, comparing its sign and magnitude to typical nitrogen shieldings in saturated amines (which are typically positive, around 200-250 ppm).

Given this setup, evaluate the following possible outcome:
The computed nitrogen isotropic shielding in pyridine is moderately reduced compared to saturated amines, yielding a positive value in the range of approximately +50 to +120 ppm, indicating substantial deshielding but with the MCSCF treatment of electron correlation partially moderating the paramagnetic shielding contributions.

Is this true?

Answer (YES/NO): NO